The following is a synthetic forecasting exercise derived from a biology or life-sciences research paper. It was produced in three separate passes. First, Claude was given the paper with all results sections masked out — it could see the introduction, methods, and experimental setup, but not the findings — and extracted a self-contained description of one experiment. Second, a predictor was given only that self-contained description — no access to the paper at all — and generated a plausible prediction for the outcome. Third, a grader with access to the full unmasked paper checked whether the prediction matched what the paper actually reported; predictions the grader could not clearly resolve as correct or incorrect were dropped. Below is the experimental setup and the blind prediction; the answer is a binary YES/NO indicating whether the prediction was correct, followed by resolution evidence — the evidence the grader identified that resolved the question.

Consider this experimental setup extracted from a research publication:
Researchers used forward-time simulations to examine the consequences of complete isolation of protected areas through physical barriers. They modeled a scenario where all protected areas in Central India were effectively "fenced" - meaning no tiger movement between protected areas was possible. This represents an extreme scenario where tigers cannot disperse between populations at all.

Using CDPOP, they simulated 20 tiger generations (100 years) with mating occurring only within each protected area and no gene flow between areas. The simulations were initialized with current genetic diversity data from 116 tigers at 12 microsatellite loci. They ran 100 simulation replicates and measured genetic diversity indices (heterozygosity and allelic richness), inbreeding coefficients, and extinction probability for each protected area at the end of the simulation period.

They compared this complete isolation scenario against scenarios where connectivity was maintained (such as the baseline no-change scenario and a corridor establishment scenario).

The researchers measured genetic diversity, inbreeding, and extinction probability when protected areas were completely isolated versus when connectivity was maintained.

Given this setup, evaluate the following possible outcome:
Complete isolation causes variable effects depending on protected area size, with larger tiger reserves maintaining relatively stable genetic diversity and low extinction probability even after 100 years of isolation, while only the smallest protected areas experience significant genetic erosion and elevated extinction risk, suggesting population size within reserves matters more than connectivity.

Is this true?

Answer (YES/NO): NO